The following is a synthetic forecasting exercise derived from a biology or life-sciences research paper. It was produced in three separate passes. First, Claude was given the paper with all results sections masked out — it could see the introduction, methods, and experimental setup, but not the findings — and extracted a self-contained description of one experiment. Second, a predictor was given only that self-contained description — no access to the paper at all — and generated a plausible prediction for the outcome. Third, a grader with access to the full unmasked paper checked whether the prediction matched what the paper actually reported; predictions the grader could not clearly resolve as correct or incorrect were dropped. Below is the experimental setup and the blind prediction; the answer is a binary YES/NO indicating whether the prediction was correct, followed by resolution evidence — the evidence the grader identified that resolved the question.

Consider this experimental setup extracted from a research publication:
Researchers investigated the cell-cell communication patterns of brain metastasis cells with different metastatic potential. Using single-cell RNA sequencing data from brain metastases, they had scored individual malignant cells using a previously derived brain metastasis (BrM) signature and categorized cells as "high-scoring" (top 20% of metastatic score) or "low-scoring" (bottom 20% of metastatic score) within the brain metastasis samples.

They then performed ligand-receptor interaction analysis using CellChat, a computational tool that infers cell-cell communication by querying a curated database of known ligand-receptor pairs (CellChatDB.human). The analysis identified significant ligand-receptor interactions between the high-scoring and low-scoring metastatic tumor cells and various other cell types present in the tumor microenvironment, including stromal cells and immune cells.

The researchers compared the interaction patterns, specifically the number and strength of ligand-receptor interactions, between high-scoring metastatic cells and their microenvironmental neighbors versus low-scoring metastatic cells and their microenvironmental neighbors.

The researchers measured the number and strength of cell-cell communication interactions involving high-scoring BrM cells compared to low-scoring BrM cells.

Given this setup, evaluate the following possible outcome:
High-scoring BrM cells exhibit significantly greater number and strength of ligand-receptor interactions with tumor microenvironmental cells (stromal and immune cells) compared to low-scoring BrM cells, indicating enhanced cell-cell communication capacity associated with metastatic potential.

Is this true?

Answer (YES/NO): YES